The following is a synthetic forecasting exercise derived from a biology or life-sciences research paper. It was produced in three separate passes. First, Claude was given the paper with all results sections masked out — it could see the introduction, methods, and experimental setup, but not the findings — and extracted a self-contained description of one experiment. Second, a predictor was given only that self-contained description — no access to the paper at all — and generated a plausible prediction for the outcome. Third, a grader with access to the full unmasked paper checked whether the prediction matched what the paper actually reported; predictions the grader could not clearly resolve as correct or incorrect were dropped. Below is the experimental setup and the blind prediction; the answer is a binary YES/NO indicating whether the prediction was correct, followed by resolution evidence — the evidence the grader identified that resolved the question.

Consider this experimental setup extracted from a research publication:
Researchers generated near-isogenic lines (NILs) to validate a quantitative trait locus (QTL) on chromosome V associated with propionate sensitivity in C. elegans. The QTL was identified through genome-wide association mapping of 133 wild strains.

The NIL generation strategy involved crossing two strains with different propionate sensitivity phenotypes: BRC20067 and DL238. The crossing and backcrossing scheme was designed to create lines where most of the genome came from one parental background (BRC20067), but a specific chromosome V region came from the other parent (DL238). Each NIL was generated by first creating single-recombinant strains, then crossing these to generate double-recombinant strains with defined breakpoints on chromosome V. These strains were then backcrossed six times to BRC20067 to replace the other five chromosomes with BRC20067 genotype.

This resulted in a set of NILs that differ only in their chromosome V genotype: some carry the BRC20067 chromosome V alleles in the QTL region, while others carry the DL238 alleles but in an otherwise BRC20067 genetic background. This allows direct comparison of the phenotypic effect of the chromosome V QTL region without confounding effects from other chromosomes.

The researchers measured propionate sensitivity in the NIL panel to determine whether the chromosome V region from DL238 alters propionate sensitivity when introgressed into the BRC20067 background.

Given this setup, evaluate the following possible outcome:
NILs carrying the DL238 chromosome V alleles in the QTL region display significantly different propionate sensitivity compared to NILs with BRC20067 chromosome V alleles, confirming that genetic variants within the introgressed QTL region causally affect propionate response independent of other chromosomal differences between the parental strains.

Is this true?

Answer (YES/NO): NO